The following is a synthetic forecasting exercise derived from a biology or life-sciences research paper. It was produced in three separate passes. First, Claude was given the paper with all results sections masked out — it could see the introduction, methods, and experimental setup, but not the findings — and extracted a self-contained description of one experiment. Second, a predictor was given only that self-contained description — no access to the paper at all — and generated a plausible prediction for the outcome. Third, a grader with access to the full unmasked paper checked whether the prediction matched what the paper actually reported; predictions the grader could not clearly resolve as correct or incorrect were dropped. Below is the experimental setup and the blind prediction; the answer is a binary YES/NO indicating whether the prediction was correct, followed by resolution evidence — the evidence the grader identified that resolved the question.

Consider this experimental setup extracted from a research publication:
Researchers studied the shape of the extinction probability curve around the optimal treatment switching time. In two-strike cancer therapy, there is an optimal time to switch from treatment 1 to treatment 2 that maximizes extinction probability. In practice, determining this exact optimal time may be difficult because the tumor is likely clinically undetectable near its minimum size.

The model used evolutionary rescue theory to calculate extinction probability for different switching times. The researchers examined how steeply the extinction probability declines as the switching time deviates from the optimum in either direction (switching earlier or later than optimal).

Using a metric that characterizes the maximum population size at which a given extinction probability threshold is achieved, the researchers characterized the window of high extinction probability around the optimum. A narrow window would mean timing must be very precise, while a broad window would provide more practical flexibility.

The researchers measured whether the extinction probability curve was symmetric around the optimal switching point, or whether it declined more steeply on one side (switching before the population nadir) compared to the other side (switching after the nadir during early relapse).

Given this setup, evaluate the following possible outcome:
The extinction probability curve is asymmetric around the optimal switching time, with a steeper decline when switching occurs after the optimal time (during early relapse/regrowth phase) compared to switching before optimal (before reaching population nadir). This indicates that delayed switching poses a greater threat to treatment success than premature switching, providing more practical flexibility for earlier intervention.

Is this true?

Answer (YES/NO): NO